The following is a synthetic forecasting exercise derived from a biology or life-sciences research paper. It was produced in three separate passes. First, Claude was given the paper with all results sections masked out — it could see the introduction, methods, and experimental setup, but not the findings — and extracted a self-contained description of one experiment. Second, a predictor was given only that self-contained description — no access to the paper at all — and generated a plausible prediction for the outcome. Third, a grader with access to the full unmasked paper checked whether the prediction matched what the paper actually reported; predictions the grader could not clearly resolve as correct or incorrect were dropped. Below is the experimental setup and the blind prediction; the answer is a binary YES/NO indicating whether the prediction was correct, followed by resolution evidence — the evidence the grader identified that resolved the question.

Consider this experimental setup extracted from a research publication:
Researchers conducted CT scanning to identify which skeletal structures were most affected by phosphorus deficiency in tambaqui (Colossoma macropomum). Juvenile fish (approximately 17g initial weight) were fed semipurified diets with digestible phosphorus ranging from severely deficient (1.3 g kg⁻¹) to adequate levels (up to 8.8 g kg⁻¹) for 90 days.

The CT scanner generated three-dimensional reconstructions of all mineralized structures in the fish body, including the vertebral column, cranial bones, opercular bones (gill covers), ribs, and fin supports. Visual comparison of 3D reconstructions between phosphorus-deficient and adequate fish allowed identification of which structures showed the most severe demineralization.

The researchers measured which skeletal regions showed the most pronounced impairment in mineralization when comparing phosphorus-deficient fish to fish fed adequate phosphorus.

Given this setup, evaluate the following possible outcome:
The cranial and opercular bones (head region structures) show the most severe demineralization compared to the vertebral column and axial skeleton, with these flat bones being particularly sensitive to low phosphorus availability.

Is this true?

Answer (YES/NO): YES